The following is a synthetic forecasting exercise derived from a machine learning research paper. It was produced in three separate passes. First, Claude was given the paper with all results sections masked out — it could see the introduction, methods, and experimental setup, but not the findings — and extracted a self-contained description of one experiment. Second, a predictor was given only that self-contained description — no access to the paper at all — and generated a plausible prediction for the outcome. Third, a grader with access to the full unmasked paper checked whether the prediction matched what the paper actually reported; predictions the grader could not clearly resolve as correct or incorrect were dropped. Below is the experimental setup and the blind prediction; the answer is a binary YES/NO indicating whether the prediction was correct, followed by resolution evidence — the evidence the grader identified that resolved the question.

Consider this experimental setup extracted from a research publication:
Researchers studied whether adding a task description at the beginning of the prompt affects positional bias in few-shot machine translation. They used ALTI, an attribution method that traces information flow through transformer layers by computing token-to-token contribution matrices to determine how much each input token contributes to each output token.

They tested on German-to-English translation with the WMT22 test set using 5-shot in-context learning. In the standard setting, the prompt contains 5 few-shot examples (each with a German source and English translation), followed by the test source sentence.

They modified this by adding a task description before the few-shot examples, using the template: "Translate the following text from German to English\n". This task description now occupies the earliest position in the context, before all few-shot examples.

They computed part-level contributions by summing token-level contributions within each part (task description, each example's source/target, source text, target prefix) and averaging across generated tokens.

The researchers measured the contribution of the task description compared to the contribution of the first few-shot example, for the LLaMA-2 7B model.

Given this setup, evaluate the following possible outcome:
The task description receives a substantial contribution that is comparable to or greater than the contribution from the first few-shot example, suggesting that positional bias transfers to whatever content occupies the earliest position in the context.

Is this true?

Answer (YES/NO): NO